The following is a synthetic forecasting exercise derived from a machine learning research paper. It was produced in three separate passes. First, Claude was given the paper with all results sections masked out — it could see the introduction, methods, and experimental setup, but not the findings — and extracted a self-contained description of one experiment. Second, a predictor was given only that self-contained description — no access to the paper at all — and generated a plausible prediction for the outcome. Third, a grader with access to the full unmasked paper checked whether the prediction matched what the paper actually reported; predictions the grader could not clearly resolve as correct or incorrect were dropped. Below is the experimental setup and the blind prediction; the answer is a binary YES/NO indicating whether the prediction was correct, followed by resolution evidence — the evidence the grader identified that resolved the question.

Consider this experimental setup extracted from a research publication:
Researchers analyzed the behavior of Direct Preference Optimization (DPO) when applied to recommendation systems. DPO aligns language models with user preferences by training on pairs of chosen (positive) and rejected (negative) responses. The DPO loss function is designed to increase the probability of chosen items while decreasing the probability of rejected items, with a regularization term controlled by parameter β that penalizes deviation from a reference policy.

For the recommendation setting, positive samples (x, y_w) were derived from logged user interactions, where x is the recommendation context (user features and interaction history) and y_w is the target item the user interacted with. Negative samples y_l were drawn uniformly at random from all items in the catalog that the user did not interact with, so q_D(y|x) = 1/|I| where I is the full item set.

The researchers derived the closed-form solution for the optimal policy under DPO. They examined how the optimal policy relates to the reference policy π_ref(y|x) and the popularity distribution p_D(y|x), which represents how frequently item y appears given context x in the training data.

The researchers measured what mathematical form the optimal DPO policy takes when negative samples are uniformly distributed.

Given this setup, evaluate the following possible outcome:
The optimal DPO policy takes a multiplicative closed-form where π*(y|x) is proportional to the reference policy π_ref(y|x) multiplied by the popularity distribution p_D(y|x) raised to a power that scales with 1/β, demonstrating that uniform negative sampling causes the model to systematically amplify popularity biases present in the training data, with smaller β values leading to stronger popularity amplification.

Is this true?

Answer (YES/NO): YES